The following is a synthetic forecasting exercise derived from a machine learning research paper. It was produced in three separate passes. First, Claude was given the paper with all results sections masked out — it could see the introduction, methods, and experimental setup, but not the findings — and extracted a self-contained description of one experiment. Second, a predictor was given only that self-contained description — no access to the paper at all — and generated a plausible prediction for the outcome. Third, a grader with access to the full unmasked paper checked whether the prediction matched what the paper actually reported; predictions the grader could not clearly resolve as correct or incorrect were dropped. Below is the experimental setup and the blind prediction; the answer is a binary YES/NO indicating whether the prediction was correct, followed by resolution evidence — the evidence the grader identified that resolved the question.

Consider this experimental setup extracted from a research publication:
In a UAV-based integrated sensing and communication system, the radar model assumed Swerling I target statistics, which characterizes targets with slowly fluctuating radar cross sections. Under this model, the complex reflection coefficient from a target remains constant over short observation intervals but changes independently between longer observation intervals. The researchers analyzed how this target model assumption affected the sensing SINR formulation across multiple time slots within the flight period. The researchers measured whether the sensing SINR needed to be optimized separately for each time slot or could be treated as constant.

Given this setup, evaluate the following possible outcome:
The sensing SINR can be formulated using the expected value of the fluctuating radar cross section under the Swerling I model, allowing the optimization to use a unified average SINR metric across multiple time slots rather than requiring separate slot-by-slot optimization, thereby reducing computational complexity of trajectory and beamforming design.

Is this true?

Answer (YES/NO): NO